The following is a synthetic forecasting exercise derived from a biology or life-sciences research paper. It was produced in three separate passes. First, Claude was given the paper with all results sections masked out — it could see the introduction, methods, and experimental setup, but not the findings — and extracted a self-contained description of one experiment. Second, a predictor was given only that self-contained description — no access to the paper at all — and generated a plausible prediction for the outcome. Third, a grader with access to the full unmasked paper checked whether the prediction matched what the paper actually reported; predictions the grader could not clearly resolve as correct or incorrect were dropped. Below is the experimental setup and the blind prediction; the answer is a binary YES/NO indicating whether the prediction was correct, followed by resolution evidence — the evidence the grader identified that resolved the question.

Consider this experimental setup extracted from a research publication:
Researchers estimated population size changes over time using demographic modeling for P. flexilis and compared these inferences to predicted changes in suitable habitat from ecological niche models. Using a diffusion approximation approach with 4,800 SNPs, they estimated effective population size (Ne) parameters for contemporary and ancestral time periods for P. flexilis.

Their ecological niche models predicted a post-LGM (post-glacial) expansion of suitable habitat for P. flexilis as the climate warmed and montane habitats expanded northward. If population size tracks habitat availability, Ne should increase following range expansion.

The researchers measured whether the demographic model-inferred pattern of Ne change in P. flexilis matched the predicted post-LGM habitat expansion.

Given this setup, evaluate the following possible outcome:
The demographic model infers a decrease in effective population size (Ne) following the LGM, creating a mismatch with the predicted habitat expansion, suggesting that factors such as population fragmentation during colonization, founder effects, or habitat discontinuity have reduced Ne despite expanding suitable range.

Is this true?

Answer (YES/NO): YES